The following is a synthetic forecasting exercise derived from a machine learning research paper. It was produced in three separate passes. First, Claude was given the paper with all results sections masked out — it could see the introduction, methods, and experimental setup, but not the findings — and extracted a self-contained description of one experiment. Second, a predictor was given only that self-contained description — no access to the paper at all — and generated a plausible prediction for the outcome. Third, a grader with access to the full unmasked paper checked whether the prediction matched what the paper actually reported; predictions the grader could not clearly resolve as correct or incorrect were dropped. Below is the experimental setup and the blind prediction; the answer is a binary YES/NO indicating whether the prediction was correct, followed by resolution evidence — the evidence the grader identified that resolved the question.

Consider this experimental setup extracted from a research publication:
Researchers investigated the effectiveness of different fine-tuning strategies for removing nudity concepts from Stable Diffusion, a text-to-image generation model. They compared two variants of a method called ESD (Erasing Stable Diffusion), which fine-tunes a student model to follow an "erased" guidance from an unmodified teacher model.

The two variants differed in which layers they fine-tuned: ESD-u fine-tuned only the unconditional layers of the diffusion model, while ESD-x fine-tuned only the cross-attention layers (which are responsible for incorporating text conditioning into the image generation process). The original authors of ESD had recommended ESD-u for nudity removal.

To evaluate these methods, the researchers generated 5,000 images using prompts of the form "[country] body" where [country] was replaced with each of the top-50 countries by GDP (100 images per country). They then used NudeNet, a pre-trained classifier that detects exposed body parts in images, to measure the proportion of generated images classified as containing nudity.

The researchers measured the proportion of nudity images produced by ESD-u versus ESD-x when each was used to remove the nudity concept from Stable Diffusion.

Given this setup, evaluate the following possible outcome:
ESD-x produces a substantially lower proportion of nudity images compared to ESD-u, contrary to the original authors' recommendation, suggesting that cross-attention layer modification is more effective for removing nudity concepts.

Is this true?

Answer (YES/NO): YES